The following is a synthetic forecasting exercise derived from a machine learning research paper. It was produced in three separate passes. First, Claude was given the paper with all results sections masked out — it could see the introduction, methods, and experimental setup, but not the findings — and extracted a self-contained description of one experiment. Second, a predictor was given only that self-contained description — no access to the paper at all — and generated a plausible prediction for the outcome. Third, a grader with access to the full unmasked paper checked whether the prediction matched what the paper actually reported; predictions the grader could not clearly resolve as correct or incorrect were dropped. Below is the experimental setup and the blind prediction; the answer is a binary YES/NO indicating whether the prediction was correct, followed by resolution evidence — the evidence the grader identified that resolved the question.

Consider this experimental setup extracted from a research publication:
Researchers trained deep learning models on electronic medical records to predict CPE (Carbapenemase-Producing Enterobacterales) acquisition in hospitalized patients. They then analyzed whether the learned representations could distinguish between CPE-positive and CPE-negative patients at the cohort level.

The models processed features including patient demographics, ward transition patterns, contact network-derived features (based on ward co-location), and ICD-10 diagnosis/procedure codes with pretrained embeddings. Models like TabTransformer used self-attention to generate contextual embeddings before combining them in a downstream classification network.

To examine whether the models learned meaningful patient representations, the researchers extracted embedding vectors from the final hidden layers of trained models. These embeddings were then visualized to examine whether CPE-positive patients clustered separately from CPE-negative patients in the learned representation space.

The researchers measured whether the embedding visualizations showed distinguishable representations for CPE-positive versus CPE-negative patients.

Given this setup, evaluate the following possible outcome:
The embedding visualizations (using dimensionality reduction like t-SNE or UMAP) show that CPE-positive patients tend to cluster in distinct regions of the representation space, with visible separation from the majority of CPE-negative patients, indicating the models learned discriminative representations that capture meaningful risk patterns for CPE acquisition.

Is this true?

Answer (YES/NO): YES